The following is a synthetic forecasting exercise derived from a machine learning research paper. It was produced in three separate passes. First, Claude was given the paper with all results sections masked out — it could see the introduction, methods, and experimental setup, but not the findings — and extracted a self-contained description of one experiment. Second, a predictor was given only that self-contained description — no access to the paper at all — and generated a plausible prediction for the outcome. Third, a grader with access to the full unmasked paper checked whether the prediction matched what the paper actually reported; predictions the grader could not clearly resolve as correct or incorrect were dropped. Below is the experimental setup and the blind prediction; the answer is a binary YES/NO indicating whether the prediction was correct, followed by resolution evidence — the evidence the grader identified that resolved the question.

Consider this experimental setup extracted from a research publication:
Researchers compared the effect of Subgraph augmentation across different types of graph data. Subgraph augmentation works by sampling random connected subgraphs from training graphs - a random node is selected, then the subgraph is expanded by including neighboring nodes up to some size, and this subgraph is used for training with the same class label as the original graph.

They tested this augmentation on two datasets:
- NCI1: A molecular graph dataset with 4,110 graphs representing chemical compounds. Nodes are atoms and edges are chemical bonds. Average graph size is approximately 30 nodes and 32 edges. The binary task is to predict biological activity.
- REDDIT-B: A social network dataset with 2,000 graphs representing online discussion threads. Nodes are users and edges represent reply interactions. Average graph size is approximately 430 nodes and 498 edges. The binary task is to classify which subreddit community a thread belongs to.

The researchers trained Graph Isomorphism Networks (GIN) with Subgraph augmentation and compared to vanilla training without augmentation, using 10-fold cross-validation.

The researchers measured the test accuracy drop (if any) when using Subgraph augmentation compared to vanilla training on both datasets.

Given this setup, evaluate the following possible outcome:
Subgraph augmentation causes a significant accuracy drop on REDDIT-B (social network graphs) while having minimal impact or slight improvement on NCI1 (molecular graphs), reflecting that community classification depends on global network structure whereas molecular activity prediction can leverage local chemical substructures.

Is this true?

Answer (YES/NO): NO